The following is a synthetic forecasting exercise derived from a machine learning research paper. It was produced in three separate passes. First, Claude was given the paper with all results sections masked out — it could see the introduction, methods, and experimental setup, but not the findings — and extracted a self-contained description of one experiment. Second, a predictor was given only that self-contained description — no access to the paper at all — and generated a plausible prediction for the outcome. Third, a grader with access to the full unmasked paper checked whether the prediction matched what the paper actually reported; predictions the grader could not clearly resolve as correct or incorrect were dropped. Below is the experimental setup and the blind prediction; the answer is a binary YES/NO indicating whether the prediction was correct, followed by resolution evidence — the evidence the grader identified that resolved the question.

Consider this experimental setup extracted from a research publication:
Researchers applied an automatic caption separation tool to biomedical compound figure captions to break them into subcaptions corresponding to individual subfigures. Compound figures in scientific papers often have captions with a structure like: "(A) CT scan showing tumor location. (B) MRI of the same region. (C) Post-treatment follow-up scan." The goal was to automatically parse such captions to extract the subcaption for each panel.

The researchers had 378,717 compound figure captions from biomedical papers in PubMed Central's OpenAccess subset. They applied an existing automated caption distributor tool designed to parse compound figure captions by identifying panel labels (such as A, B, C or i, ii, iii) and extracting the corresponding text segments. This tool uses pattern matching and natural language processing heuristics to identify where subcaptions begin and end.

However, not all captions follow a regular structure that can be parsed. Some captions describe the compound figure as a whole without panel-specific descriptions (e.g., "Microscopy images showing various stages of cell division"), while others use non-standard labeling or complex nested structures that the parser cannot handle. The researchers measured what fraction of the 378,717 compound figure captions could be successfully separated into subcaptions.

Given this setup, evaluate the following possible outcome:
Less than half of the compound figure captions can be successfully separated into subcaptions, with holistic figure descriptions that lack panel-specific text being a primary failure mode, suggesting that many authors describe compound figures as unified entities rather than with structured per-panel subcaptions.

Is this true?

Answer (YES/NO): NO